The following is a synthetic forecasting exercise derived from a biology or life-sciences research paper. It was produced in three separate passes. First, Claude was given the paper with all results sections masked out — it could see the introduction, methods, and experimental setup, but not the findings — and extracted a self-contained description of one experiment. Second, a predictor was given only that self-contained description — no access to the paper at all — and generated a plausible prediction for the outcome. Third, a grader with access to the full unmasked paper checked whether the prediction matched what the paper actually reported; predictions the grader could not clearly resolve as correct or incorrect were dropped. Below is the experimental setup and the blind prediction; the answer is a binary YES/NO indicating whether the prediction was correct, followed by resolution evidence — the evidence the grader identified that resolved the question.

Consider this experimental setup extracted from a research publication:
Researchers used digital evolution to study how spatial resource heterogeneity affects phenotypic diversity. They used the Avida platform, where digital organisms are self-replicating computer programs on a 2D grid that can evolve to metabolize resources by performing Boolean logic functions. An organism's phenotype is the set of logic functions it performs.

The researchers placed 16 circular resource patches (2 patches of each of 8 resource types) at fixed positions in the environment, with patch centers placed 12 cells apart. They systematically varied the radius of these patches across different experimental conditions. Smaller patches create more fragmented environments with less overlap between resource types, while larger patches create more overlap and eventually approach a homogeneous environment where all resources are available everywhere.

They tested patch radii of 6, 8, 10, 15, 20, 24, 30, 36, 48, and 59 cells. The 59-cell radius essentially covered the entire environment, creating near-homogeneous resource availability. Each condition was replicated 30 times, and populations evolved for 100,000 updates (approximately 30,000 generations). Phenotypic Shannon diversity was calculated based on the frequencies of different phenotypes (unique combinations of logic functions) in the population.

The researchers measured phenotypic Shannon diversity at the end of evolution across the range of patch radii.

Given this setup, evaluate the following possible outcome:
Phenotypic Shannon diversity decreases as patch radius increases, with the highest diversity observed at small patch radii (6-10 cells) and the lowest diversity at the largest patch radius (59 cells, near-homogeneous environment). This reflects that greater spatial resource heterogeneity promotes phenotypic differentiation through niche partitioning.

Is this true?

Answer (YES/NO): NO